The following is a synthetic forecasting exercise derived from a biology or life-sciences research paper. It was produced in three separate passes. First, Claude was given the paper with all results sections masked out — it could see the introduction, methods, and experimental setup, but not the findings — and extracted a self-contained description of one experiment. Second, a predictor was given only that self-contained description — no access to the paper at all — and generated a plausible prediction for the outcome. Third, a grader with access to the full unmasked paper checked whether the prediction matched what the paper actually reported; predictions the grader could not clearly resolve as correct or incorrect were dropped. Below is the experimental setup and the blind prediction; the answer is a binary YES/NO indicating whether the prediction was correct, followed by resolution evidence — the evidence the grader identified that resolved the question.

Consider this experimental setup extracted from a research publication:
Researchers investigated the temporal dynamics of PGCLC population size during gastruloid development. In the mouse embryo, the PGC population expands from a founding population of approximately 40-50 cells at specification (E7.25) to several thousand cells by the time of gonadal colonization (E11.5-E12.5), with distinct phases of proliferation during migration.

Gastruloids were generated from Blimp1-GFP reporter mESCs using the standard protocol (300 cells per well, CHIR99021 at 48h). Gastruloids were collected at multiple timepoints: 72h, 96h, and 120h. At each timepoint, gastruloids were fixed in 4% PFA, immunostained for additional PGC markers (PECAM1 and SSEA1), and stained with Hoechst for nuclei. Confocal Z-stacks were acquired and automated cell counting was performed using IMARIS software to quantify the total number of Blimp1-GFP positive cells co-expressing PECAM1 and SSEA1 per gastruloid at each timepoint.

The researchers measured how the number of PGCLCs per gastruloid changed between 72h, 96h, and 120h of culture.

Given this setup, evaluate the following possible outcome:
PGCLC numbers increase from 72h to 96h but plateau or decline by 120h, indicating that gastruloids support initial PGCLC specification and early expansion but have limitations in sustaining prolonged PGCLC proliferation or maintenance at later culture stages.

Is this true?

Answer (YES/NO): NO